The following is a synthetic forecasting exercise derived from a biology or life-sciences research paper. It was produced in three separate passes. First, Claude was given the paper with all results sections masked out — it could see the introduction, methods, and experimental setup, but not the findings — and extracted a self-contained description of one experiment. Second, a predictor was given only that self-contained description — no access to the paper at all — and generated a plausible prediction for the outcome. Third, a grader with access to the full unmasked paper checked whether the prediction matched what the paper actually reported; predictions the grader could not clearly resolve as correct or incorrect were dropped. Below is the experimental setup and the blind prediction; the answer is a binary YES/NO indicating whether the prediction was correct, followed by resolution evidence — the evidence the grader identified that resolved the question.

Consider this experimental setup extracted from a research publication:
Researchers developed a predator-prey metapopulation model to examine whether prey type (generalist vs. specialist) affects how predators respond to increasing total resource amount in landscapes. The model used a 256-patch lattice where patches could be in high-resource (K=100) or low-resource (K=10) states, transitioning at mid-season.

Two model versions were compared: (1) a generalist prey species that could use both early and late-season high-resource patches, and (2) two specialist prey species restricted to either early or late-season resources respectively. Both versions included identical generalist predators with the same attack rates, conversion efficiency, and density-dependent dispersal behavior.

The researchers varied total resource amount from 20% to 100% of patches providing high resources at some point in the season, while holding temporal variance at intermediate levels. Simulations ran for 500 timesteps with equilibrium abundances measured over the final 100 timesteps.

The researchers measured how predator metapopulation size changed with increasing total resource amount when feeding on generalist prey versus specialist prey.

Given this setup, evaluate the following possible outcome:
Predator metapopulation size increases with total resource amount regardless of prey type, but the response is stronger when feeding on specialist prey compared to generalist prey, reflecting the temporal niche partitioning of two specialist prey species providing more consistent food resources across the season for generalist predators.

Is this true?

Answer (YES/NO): NO